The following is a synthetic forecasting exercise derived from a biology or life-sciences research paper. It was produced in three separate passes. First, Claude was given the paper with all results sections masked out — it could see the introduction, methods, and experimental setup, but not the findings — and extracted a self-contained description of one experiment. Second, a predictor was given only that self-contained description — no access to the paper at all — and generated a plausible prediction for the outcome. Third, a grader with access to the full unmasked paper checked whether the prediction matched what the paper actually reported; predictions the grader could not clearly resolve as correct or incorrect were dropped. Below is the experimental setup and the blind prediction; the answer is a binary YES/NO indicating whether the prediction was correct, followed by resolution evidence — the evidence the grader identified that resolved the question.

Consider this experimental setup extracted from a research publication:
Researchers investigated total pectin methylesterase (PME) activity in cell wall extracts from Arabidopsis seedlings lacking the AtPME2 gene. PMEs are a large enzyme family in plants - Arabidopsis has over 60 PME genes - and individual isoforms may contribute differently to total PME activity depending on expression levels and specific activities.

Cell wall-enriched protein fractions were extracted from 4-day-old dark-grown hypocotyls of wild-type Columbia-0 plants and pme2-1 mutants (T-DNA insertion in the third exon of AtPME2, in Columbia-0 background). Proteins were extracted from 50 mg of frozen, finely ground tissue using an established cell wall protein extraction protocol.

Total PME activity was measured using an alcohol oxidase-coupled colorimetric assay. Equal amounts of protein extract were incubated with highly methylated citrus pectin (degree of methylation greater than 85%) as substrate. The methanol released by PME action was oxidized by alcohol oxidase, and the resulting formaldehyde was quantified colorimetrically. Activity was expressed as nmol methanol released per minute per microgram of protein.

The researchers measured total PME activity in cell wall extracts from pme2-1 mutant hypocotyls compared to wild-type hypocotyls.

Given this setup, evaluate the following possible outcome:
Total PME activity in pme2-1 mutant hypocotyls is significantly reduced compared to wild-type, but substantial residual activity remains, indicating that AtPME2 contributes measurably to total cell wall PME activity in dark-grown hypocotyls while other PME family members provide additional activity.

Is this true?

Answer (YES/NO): YES